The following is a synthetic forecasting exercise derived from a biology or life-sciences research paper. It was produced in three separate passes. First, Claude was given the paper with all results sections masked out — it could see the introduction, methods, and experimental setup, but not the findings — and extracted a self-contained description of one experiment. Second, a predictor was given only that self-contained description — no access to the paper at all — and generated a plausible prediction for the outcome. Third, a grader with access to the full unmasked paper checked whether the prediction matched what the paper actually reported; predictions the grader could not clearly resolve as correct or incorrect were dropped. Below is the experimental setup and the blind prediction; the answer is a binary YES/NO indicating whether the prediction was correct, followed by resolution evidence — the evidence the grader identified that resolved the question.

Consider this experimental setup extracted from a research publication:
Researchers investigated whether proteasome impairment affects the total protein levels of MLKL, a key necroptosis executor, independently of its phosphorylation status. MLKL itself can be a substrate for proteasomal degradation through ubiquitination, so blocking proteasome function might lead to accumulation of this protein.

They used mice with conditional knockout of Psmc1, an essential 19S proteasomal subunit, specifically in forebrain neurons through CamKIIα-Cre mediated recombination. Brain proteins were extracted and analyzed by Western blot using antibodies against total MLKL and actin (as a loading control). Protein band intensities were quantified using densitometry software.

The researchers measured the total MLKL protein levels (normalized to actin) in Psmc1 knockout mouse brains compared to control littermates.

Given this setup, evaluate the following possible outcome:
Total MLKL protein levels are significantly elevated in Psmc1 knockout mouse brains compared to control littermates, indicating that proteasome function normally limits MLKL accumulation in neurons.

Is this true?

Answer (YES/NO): NO